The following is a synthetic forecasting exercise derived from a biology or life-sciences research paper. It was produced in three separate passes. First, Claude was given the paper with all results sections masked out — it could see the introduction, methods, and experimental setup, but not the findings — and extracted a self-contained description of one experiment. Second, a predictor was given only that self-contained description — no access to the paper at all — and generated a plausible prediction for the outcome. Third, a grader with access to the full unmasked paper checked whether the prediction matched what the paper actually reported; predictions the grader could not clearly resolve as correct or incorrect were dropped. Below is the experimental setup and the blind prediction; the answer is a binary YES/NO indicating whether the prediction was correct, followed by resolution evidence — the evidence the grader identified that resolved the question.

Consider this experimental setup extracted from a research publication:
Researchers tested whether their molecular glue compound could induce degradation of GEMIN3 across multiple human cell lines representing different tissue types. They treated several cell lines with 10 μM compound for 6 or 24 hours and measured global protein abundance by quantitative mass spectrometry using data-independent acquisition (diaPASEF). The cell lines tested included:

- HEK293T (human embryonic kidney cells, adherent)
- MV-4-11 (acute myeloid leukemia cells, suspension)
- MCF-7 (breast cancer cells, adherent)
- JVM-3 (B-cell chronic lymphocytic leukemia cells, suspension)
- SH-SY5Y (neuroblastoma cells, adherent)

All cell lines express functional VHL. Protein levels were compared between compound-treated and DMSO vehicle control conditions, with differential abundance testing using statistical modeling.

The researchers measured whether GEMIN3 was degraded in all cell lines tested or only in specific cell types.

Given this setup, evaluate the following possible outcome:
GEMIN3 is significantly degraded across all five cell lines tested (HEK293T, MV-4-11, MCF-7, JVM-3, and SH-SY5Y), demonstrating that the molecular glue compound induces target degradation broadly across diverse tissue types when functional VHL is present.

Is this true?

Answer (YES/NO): YES